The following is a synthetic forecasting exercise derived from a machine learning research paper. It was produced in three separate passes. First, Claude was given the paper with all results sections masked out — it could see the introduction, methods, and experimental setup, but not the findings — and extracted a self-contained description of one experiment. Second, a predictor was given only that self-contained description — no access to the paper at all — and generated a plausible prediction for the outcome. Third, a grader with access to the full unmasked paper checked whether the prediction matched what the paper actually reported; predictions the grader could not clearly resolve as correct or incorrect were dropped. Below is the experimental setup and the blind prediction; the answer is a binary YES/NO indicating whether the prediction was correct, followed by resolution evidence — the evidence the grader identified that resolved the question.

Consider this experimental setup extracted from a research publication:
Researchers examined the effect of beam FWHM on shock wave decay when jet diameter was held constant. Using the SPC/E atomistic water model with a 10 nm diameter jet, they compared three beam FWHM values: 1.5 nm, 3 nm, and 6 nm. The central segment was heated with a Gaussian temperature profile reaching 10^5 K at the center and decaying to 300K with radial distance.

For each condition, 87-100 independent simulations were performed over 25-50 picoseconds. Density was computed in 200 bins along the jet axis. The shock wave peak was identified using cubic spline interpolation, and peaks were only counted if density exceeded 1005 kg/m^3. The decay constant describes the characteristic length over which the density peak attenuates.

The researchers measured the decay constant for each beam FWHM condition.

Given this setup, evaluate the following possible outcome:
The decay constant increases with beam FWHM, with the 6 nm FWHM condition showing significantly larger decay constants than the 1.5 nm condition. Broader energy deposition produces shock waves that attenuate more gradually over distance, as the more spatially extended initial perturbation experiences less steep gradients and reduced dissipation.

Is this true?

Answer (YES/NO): NO